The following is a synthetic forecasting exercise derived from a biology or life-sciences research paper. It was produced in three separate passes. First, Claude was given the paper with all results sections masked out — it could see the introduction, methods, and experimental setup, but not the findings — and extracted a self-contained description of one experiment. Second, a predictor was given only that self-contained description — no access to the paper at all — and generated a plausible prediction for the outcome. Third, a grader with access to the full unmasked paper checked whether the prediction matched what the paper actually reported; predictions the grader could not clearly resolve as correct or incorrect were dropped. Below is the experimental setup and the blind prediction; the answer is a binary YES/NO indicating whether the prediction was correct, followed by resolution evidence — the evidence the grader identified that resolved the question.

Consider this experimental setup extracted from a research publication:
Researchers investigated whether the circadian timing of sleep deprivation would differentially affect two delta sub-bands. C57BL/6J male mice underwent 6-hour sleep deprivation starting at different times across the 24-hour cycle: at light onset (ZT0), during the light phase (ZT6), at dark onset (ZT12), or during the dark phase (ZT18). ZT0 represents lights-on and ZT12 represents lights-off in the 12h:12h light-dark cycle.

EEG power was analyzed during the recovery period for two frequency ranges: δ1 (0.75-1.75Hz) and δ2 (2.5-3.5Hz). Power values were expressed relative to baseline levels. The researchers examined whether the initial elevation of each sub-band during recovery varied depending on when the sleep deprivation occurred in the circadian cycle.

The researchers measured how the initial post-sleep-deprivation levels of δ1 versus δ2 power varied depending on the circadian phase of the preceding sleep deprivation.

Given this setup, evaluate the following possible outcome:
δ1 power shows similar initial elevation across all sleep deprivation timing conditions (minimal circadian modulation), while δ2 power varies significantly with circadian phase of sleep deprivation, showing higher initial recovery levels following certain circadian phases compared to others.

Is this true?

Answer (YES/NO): NO